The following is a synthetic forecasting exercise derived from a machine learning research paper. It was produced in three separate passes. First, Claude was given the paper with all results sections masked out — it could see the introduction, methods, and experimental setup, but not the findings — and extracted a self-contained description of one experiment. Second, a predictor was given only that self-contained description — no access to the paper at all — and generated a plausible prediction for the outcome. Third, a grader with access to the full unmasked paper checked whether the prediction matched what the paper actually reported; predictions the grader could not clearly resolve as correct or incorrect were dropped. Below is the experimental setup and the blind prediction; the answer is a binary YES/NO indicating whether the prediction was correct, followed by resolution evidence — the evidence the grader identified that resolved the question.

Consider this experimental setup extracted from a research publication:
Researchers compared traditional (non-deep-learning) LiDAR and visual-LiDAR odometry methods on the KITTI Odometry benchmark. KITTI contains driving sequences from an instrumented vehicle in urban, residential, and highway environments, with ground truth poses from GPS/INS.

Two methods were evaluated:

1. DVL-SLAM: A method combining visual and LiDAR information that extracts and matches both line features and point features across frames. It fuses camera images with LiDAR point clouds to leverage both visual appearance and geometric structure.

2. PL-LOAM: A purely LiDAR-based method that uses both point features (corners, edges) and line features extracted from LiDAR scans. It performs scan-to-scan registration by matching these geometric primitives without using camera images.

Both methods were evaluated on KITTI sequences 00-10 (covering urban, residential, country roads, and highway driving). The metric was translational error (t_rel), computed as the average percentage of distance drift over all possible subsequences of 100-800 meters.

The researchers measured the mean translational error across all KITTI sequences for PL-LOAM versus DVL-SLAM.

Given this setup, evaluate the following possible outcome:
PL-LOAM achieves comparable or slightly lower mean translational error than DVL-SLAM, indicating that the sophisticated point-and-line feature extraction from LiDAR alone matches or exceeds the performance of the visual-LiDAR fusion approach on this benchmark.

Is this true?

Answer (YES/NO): YES